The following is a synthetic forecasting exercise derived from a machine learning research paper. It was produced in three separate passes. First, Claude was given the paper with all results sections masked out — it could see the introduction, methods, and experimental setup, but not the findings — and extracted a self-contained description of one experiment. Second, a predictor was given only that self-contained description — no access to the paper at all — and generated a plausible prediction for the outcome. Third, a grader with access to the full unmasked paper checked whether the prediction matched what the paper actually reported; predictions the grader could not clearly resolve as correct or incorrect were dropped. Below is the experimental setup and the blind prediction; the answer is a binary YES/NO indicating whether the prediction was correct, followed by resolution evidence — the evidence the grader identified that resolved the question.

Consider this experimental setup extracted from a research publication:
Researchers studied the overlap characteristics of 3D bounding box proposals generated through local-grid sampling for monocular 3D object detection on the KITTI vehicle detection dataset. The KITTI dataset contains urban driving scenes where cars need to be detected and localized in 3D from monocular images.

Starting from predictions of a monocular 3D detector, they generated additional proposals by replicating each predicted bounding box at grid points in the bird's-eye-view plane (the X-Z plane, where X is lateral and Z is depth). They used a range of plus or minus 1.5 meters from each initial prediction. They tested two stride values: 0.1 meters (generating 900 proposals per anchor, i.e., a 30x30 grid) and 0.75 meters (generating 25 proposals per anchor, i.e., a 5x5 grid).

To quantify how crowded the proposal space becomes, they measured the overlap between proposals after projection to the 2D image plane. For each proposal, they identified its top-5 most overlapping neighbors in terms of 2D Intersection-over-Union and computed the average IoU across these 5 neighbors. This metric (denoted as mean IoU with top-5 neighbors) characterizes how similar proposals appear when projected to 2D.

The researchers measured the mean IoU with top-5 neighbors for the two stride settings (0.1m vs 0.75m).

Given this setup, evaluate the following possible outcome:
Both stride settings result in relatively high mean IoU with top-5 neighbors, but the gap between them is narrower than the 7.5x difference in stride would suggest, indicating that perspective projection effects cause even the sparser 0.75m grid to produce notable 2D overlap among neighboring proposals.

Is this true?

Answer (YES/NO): NO